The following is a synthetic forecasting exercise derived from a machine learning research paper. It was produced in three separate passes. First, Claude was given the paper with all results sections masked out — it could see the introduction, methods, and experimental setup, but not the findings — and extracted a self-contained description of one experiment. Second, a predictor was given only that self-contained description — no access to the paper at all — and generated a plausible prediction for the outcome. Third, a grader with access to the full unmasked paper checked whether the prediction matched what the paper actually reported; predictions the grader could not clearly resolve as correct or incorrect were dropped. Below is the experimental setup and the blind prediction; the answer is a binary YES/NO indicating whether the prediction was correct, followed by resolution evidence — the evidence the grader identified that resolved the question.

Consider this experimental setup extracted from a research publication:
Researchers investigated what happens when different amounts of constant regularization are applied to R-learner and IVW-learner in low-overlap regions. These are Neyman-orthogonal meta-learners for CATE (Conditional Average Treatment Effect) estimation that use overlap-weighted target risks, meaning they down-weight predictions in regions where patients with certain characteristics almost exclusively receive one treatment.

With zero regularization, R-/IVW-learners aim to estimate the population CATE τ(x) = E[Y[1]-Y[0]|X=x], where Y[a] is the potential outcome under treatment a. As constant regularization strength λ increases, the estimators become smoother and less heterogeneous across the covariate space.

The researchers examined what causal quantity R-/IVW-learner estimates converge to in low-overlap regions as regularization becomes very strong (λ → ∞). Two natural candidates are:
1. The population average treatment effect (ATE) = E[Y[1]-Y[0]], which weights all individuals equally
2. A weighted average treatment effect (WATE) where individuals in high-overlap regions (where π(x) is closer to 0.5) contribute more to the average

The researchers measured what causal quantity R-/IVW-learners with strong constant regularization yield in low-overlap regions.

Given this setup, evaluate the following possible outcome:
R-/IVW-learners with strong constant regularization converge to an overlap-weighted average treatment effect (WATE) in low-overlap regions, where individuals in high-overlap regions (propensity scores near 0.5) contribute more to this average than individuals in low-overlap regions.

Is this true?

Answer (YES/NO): YES